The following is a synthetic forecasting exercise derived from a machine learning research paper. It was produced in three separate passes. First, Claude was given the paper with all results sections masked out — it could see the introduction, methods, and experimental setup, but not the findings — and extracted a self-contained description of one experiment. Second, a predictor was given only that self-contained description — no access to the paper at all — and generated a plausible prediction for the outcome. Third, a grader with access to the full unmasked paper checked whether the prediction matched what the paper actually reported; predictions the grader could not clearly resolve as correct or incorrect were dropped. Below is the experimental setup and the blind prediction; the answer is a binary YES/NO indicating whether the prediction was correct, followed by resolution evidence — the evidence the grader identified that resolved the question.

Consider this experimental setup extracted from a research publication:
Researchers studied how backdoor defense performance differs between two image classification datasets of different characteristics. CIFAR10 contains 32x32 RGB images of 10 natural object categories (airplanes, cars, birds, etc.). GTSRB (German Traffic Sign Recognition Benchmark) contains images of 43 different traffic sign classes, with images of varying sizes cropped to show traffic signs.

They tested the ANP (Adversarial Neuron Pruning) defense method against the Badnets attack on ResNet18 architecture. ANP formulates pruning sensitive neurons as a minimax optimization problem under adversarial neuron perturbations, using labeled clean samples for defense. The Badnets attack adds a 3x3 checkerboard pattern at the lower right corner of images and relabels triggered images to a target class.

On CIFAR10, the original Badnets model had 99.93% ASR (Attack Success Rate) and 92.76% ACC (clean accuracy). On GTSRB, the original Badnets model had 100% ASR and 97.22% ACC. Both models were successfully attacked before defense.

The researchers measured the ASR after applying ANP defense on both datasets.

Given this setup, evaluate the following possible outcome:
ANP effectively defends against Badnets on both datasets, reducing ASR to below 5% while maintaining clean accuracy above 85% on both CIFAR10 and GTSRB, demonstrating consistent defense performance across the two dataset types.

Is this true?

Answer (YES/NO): NO